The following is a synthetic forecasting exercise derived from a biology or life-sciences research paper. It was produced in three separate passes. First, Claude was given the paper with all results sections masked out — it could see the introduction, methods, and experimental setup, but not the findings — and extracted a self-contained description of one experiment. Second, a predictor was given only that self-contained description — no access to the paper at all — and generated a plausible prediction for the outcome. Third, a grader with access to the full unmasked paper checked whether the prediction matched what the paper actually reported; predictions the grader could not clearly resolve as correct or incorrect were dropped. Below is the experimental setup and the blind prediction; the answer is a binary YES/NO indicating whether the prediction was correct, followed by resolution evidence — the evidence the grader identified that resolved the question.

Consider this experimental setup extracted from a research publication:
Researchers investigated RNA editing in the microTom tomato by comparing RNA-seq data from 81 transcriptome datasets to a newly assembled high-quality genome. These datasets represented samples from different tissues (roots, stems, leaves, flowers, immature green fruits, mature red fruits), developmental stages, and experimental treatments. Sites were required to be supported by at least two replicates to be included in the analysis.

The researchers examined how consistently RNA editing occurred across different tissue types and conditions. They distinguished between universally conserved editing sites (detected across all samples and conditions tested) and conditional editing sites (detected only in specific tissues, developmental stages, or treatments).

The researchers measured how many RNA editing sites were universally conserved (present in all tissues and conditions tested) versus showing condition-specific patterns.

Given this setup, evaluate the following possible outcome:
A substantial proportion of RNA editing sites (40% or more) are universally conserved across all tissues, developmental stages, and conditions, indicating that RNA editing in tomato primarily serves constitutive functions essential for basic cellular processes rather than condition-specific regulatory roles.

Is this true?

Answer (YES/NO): NO